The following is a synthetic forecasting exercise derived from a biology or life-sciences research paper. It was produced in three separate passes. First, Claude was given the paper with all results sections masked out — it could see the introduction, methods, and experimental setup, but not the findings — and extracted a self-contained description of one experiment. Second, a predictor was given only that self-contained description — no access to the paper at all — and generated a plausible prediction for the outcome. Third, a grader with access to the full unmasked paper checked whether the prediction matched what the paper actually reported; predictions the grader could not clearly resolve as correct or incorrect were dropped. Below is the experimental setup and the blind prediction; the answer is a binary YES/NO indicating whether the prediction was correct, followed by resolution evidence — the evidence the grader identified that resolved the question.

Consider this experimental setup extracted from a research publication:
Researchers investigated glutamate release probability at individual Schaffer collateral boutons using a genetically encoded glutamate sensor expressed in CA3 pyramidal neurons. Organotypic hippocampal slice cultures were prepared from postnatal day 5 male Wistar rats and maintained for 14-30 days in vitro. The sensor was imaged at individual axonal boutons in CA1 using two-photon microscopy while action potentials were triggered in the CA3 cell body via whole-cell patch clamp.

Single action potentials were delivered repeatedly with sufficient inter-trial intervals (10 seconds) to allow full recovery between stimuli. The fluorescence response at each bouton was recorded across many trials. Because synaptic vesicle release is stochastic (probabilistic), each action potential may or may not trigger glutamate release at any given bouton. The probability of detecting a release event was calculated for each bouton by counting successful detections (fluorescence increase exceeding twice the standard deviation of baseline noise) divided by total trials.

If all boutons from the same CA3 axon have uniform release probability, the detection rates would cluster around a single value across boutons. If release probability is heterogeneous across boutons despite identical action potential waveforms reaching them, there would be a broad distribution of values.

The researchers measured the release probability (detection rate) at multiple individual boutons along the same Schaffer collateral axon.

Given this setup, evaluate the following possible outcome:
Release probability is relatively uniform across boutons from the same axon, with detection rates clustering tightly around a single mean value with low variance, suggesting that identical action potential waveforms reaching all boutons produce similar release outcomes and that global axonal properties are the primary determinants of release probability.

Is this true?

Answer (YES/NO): NO